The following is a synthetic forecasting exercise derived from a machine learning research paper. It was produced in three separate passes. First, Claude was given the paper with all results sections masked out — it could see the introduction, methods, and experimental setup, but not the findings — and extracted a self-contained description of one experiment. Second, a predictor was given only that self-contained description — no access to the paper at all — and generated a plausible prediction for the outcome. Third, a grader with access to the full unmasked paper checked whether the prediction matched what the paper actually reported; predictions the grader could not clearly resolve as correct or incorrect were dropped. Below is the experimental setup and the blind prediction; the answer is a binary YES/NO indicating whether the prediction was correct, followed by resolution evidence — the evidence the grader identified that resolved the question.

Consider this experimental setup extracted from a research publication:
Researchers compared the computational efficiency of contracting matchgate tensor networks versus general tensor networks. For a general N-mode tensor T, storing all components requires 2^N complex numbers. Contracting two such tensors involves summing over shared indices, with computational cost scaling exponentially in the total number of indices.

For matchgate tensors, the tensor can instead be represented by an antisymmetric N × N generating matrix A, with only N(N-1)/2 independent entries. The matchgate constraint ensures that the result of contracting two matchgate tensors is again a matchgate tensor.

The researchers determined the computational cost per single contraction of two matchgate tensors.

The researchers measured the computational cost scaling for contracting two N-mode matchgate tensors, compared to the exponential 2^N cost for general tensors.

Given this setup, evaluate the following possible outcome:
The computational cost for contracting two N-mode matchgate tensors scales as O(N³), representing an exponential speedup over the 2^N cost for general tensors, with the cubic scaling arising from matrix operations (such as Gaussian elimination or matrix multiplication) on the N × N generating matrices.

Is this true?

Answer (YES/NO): NO